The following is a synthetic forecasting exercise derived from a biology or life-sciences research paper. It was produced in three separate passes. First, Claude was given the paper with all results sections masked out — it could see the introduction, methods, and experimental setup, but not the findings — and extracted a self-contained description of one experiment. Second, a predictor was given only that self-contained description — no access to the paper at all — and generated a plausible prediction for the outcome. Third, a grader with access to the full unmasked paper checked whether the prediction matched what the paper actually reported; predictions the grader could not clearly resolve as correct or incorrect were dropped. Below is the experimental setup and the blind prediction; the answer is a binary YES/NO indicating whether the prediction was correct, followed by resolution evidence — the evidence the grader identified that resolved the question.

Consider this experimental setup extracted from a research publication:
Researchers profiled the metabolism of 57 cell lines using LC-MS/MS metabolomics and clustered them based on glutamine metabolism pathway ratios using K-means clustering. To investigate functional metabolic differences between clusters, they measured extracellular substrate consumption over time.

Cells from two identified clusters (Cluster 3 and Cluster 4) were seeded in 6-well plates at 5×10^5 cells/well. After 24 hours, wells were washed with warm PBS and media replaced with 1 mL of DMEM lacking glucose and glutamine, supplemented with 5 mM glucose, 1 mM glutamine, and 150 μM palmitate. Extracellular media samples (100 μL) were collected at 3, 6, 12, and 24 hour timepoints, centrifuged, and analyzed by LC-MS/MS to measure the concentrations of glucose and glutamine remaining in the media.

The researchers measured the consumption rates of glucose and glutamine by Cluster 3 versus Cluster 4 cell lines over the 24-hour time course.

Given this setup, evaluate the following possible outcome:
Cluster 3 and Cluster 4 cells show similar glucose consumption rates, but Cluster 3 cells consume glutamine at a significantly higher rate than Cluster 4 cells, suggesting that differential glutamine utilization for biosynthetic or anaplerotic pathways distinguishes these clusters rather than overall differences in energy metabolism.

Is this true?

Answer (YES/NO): NO